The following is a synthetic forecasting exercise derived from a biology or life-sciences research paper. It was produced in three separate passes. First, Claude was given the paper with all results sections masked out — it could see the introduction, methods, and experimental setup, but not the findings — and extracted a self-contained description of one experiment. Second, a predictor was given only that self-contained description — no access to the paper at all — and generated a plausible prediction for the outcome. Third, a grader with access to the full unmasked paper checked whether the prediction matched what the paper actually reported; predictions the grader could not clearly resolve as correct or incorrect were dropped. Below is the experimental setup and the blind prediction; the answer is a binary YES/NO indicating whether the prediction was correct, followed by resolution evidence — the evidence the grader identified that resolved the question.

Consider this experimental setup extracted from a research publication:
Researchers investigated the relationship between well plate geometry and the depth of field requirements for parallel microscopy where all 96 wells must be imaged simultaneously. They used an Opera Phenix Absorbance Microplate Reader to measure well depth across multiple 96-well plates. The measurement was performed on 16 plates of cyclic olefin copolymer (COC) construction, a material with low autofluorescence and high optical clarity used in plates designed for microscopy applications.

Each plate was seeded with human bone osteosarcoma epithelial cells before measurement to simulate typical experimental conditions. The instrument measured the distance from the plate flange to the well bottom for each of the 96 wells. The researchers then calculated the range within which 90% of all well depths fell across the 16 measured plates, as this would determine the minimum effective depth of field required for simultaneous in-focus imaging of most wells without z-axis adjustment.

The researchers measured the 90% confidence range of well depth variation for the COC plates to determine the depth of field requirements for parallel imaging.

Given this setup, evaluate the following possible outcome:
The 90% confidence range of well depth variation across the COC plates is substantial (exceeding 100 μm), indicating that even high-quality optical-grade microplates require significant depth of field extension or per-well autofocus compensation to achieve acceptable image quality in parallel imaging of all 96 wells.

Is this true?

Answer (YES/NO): NO